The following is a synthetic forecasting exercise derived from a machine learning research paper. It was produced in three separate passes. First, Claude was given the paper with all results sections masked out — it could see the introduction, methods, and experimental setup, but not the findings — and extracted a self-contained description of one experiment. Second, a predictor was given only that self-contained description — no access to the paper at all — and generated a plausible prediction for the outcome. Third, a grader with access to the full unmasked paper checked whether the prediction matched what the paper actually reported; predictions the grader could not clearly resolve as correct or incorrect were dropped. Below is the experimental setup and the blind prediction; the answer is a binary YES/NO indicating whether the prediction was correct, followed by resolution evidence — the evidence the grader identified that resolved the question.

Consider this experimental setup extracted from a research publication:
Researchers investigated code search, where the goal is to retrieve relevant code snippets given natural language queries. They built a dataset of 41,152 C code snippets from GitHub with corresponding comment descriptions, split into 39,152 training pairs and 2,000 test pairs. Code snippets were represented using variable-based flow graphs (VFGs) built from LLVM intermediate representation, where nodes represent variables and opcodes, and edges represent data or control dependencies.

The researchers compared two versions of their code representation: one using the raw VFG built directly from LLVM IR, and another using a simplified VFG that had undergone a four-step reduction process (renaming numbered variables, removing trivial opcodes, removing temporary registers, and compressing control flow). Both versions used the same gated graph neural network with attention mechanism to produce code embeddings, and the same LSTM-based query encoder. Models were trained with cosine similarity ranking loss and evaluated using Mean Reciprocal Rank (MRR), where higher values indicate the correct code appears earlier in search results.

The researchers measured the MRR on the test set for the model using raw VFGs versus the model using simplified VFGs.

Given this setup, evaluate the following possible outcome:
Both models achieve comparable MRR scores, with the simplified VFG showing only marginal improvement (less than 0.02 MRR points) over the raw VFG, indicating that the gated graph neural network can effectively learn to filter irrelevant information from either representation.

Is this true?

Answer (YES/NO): NO